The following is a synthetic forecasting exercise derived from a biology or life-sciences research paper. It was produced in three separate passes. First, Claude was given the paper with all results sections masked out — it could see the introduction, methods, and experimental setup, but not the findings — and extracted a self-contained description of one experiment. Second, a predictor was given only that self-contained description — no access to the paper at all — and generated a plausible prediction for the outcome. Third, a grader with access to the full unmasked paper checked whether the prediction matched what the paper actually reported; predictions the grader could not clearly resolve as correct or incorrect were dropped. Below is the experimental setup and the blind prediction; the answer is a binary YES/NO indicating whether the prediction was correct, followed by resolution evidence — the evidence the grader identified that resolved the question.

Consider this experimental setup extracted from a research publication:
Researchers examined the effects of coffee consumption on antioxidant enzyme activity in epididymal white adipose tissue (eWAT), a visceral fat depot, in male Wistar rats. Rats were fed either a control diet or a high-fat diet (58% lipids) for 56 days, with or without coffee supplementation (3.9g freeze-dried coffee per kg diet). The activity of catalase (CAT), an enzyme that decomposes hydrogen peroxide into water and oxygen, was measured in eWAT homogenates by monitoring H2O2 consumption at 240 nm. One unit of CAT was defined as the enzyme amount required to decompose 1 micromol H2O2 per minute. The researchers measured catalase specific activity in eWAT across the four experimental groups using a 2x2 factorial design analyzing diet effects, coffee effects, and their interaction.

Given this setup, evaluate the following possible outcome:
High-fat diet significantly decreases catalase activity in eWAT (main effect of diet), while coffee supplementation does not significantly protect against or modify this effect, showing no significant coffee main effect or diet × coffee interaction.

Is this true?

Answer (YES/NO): NO